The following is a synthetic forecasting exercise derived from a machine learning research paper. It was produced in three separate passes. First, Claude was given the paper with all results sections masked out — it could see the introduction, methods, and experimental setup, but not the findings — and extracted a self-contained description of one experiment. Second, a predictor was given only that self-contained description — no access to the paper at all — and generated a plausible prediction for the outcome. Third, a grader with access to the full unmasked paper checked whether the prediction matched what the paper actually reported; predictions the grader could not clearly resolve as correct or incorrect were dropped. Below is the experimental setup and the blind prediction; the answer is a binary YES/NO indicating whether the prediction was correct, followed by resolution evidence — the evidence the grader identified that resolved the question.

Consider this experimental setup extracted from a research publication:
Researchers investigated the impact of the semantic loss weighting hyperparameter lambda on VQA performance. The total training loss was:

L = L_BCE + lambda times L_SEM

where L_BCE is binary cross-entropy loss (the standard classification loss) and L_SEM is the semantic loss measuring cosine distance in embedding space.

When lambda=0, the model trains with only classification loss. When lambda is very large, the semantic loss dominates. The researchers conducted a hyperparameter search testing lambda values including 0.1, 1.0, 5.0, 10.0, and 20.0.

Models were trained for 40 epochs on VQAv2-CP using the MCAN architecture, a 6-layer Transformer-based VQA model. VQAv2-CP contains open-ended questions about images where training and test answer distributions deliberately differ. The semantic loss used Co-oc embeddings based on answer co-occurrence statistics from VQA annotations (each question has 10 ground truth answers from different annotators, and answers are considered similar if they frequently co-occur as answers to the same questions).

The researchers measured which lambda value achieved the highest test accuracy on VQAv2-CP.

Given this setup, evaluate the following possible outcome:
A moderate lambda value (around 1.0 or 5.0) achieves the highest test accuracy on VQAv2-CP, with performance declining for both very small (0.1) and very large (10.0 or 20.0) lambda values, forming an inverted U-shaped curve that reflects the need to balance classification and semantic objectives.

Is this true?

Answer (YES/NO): NO